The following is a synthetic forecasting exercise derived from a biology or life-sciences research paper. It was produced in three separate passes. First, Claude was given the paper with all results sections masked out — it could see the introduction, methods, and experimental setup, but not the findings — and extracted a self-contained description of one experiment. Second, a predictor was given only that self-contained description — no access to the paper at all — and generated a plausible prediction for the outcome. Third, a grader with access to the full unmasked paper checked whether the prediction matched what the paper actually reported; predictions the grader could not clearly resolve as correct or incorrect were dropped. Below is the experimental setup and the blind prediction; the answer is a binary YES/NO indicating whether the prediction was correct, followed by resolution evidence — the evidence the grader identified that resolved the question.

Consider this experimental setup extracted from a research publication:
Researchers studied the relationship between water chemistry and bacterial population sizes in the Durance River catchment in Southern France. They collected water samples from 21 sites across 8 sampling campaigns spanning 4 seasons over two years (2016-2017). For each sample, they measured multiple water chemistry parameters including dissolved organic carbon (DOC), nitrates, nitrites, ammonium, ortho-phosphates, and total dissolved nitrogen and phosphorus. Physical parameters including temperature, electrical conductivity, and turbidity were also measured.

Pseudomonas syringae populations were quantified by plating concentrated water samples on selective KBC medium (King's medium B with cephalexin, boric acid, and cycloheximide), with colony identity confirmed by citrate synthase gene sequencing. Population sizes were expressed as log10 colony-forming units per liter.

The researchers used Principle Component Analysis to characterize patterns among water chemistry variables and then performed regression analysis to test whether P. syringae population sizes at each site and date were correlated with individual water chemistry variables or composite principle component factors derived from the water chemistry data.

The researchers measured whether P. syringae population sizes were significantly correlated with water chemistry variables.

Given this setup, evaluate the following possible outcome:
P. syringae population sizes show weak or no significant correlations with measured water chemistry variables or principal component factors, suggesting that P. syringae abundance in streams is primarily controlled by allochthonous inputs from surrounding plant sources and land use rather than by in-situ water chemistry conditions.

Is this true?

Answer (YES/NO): NO